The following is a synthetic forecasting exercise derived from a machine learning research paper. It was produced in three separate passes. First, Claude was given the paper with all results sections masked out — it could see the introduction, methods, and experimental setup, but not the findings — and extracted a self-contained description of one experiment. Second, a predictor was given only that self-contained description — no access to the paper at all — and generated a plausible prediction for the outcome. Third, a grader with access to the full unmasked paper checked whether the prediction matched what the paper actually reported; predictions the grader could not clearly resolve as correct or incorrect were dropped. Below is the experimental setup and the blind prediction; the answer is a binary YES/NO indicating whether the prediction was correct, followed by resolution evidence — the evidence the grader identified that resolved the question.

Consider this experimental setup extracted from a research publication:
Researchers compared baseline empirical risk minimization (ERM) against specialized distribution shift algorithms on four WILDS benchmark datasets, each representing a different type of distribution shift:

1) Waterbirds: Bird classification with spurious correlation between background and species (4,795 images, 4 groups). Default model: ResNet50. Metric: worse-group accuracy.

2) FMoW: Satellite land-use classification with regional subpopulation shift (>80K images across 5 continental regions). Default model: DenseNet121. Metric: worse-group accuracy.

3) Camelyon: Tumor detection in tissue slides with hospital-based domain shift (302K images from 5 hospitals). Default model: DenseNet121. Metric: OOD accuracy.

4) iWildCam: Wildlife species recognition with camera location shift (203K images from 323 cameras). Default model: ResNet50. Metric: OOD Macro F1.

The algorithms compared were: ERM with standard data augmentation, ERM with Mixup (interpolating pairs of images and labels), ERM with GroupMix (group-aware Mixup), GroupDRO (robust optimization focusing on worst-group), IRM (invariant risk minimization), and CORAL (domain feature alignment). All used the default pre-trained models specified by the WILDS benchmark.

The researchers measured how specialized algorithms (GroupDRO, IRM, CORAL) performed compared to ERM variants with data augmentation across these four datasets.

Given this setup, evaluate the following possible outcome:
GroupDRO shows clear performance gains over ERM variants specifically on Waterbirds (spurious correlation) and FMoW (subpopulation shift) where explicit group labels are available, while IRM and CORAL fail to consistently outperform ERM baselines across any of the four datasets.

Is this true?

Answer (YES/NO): NO